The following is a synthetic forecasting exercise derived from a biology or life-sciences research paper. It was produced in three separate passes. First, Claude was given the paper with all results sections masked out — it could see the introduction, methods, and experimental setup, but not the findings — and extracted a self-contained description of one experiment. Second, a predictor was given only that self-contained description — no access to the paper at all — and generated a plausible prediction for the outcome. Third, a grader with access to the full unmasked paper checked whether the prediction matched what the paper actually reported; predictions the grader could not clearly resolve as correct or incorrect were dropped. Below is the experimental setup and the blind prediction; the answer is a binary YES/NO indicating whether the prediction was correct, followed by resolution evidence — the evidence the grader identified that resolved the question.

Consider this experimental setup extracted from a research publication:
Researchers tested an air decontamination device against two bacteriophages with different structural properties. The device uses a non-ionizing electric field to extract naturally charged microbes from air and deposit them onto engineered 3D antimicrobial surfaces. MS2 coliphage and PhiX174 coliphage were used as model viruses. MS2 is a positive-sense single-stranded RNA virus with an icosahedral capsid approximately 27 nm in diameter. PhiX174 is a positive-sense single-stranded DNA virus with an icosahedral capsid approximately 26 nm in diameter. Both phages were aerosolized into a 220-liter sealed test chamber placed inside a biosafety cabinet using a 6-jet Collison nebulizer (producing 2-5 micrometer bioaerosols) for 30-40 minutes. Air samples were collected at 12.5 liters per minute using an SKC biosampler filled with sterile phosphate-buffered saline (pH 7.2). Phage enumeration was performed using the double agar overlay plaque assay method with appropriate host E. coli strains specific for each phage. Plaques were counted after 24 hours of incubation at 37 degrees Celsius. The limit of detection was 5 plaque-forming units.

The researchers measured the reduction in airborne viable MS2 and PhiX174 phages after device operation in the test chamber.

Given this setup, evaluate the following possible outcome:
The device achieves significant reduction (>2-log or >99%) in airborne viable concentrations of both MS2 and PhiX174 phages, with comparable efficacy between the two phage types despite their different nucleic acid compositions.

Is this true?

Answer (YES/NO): YES